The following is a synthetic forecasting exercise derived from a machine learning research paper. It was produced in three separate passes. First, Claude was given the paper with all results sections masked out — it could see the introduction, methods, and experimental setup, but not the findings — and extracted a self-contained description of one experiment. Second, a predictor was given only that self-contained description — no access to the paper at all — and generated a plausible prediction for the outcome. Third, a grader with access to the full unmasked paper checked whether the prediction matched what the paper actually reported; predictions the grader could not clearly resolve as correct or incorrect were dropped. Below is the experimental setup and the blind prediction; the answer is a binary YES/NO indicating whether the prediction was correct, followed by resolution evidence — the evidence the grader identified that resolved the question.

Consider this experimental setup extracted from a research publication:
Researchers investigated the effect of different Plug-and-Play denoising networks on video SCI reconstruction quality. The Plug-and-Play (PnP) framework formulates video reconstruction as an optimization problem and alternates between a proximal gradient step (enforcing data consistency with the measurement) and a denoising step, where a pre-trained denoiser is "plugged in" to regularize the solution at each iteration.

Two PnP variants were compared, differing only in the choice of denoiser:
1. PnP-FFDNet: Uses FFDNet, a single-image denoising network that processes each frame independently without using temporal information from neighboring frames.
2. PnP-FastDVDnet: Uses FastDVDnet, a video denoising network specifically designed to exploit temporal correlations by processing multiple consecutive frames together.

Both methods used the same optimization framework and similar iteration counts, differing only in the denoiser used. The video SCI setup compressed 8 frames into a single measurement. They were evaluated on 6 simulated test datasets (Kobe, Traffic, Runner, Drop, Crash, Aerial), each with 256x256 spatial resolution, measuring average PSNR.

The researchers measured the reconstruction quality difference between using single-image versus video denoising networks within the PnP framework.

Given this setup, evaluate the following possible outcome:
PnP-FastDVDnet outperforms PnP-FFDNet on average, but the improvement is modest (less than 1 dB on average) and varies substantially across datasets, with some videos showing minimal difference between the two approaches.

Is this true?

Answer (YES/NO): NO